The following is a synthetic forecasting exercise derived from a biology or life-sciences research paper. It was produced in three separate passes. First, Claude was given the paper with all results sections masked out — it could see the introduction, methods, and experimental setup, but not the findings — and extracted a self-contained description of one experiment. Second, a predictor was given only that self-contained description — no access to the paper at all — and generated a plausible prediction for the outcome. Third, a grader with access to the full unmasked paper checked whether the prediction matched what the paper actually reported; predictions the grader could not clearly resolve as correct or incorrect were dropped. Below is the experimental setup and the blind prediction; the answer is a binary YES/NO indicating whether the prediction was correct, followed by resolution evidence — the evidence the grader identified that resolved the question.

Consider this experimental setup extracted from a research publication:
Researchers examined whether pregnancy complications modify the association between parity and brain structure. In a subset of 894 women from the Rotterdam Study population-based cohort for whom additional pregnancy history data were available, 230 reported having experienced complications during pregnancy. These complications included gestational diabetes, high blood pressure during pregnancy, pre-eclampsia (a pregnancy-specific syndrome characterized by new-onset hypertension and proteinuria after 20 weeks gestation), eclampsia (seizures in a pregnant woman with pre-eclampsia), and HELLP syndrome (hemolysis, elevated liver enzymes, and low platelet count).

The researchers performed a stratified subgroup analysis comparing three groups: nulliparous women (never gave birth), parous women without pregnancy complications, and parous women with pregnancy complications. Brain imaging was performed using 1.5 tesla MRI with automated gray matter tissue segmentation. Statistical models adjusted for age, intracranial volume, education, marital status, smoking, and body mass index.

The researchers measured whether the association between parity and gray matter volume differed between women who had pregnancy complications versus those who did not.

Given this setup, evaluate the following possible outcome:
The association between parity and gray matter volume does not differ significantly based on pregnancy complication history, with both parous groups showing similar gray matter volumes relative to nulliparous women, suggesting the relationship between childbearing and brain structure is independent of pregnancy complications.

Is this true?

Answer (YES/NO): YES